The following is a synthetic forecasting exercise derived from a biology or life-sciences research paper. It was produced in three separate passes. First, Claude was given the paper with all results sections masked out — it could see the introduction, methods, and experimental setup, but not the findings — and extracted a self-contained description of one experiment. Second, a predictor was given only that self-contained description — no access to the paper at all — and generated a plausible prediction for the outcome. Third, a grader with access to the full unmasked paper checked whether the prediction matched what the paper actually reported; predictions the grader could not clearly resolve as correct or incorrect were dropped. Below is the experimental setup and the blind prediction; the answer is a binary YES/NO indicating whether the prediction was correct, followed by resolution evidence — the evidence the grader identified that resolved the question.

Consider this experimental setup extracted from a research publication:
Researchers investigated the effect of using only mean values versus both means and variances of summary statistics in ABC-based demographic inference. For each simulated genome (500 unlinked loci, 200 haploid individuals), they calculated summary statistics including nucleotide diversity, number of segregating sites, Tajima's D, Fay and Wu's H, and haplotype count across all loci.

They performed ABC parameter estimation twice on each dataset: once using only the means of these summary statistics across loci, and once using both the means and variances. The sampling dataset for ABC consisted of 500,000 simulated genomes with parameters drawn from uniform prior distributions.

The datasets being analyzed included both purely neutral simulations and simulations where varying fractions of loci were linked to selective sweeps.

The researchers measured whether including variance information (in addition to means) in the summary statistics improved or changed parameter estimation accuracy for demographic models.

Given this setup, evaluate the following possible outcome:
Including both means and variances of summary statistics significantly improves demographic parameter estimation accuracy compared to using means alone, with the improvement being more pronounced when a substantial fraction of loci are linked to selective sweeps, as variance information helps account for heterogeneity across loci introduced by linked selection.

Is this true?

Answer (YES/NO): NO